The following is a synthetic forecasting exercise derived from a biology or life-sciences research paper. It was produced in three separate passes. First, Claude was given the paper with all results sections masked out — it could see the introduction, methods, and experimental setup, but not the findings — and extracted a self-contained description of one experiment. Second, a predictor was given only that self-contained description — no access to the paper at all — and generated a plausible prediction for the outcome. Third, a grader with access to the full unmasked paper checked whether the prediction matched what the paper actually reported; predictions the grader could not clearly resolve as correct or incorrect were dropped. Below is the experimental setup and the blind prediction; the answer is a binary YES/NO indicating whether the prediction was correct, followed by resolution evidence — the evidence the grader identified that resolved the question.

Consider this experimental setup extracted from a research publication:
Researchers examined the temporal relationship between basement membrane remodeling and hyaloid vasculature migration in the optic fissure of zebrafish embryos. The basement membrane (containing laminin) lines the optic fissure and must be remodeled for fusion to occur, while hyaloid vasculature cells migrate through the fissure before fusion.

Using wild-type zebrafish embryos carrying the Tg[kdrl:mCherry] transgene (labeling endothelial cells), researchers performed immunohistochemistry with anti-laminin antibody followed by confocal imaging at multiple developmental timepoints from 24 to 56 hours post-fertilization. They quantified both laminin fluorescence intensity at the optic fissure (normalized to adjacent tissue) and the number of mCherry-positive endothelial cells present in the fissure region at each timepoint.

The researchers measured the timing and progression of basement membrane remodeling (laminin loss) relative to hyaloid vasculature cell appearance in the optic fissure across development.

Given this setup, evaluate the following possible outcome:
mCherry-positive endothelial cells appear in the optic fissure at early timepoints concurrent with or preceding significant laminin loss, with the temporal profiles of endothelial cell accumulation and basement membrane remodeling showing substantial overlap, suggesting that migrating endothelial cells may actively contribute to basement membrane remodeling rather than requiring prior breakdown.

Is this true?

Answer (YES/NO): YES